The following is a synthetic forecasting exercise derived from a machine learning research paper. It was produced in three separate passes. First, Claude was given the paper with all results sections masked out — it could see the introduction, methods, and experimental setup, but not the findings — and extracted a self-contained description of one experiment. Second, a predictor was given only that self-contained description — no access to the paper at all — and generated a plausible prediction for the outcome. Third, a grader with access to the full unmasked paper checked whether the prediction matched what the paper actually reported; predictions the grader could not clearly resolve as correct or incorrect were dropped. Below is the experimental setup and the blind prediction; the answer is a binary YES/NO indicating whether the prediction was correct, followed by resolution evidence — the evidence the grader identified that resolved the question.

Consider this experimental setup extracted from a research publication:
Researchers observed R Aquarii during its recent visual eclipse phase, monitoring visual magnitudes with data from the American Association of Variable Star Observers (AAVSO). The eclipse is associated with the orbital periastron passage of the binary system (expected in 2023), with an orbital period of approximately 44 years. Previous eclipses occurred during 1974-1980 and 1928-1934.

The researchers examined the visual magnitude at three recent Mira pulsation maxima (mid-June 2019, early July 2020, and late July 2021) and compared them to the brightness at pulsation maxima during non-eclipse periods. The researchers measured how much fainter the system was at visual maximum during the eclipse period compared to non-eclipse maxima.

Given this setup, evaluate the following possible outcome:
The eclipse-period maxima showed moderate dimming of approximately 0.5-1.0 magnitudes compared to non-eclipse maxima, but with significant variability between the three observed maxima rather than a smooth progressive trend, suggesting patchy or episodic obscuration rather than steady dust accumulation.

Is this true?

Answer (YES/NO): NO